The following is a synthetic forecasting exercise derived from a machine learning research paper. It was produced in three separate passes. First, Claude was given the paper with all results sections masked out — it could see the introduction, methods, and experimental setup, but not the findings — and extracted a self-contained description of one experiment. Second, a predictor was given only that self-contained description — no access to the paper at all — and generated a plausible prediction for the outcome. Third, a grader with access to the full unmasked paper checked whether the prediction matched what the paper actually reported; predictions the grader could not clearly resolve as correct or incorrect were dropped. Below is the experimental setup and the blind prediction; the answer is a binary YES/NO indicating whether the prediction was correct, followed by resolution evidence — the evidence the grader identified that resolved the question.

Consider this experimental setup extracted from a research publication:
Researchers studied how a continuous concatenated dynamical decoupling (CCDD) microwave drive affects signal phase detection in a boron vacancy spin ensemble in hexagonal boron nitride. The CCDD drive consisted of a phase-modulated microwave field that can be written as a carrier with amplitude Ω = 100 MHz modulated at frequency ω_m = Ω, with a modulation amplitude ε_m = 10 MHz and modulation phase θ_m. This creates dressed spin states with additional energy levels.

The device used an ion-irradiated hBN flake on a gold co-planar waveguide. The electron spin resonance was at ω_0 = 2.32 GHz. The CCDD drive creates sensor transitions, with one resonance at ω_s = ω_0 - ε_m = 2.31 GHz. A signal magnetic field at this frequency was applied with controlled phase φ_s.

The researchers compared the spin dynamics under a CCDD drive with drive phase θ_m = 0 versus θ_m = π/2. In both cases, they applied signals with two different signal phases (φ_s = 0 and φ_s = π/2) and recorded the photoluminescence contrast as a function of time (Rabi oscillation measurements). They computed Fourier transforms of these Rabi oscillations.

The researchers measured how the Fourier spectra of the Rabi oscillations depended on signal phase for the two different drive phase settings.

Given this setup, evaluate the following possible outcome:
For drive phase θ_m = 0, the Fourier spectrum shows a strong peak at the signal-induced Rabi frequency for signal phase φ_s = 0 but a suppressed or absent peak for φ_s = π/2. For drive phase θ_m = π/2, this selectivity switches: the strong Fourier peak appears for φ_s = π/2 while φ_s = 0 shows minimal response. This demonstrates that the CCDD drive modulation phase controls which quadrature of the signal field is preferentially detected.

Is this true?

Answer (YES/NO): NO